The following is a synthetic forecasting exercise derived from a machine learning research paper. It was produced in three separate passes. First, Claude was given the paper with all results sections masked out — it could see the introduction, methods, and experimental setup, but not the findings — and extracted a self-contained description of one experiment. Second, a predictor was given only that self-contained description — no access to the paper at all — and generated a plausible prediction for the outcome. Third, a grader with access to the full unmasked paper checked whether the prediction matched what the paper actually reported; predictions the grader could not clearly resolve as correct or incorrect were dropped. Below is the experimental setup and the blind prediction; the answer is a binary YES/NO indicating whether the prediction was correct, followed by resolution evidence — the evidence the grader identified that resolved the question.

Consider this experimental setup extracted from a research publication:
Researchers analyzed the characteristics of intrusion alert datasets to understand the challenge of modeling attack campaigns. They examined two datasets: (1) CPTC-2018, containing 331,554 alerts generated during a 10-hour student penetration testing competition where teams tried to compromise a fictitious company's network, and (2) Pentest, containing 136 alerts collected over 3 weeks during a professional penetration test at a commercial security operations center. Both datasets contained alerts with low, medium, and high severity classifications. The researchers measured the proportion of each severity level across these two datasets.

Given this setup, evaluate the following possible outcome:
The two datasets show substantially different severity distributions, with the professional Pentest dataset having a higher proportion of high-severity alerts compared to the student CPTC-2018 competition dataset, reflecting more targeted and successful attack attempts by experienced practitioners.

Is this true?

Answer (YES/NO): YES